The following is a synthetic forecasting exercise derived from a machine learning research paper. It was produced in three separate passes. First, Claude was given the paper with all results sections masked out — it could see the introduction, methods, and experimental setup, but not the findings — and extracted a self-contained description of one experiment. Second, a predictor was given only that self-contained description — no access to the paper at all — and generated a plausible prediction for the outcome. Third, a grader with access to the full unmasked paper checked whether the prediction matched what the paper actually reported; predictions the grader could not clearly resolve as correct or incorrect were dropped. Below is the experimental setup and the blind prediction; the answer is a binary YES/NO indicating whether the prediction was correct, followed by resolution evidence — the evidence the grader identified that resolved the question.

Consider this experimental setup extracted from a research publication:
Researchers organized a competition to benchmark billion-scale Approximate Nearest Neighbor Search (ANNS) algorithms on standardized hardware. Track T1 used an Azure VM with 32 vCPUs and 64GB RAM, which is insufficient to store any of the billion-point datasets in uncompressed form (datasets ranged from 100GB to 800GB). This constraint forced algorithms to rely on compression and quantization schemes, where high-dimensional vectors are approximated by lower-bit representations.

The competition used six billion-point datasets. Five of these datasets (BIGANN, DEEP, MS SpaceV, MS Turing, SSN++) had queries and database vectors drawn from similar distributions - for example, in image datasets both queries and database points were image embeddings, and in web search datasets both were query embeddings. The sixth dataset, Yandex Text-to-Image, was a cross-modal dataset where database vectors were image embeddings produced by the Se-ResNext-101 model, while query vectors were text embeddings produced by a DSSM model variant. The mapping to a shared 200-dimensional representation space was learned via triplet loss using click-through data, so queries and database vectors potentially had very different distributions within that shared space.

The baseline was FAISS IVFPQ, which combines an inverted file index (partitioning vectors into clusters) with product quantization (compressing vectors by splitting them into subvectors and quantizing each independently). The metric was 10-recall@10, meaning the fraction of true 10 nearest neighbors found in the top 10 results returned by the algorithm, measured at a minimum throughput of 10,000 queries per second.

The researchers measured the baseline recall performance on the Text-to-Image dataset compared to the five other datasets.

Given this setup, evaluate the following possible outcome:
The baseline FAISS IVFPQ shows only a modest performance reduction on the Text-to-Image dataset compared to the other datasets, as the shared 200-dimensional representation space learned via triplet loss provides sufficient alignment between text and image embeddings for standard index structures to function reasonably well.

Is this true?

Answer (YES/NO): NO